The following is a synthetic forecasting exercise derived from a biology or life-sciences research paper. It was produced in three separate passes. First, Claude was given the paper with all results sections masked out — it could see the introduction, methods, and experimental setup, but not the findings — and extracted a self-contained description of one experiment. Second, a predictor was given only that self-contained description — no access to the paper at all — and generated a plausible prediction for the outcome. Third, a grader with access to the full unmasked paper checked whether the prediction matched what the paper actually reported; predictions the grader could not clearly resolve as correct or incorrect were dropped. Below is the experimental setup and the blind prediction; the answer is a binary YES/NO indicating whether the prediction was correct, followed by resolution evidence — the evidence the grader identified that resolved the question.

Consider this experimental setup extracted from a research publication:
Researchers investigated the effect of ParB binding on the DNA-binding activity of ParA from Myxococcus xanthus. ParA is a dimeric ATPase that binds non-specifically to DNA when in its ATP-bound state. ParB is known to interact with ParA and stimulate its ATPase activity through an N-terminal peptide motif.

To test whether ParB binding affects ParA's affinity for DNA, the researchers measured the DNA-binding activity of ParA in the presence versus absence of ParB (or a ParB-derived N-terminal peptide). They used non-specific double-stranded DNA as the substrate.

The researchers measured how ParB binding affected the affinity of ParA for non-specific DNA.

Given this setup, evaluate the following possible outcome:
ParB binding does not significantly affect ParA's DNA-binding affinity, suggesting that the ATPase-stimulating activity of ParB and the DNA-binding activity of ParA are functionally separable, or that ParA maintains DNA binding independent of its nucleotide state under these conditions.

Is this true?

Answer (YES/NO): NO